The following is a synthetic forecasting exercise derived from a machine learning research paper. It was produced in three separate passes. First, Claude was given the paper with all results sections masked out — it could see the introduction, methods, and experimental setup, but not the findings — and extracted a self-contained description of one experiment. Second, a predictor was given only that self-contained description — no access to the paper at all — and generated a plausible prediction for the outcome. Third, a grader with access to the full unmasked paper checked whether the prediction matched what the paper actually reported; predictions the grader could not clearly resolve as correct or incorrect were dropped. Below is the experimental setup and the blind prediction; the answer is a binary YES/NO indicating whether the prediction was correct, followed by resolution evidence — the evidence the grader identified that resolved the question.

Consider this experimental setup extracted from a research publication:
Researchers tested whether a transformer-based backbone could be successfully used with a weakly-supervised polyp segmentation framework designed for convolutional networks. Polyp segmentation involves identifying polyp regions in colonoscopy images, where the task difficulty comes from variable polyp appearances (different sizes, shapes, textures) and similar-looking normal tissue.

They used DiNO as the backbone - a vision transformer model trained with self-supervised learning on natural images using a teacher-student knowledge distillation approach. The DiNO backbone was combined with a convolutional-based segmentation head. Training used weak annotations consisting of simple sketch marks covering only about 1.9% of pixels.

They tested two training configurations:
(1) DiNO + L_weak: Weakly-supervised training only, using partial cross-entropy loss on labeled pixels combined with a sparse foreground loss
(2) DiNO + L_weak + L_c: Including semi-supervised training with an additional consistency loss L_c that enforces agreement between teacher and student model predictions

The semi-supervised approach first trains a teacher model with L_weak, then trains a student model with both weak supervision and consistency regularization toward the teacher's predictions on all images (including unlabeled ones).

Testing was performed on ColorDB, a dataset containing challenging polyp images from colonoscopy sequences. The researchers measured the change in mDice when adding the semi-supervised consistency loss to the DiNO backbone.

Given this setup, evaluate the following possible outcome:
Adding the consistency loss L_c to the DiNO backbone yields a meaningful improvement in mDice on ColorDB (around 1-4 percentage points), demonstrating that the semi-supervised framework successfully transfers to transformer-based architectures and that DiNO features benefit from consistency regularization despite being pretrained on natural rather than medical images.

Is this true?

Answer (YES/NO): NO